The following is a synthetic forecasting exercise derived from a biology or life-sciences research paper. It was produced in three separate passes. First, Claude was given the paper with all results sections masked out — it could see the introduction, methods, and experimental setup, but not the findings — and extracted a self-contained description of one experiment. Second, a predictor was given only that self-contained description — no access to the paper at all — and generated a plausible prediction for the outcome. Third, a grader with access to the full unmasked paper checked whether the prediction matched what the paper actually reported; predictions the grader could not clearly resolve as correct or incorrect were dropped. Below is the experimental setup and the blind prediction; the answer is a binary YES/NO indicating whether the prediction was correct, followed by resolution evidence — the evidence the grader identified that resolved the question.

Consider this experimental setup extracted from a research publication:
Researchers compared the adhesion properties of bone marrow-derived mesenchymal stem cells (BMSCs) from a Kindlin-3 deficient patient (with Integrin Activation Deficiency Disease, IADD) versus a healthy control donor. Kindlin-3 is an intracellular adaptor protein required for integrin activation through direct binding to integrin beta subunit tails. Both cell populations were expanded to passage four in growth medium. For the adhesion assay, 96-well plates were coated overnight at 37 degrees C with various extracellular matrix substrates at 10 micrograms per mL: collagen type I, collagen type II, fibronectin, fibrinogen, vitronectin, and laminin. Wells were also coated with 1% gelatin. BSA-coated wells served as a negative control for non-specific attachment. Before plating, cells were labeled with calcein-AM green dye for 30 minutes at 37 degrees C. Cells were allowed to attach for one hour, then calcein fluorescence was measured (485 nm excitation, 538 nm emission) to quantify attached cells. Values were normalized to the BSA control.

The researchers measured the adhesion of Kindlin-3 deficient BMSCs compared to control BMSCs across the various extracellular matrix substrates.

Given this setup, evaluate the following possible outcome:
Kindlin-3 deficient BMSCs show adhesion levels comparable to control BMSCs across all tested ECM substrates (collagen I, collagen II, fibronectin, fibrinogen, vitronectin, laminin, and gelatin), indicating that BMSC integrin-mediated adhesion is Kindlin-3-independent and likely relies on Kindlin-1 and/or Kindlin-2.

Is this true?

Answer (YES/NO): NO